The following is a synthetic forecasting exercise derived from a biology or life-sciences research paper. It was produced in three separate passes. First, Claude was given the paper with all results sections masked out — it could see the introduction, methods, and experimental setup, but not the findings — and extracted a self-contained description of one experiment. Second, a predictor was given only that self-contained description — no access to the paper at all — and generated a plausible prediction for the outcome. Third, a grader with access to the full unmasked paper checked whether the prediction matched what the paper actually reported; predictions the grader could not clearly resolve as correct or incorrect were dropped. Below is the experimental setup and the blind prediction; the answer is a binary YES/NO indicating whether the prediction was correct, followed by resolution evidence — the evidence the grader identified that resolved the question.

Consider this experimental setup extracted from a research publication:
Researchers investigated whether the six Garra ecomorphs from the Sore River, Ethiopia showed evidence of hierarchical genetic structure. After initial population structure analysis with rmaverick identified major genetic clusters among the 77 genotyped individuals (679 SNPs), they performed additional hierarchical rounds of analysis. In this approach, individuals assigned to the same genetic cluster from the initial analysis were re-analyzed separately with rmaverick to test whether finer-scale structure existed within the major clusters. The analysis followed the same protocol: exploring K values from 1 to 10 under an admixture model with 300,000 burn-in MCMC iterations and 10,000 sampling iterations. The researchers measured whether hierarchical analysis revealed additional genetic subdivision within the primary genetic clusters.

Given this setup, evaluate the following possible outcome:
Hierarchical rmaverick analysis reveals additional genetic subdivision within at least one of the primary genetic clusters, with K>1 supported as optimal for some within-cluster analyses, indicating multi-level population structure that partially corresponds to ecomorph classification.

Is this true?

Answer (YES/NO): YES